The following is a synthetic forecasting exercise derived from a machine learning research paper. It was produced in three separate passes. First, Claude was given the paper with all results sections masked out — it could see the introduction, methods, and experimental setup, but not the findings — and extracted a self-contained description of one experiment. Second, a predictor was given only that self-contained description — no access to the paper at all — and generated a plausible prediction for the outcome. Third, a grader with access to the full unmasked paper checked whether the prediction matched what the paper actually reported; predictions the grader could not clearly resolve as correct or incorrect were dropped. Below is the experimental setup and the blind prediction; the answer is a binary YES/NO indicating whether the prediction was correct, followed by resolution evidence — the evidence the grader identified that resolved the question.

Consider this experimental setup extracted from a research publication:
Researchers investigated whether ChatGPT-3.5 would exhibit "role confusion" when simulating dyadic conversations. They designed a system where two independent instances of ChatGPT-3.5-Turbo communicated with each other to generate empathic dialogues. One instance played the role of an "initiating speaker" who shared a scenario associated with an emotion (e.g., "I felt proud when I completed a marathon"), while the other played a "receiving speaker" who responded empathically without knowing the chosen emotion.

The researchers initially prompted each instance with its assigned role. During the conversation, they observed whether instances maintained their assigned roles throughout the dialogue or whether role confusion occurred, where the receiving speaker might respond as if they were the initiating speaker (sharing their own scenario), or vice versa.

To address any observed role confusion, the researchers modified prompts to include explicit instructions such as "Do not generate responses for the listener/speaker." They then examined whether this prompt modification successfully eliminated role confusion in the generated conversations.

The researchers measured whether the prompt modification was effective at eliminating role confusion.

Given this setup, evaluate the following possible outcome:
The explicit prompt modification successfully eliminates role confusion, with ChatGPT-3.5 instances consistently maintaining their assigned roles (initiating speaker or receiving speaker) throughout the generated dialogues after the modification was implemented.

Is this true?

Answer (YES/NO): NO